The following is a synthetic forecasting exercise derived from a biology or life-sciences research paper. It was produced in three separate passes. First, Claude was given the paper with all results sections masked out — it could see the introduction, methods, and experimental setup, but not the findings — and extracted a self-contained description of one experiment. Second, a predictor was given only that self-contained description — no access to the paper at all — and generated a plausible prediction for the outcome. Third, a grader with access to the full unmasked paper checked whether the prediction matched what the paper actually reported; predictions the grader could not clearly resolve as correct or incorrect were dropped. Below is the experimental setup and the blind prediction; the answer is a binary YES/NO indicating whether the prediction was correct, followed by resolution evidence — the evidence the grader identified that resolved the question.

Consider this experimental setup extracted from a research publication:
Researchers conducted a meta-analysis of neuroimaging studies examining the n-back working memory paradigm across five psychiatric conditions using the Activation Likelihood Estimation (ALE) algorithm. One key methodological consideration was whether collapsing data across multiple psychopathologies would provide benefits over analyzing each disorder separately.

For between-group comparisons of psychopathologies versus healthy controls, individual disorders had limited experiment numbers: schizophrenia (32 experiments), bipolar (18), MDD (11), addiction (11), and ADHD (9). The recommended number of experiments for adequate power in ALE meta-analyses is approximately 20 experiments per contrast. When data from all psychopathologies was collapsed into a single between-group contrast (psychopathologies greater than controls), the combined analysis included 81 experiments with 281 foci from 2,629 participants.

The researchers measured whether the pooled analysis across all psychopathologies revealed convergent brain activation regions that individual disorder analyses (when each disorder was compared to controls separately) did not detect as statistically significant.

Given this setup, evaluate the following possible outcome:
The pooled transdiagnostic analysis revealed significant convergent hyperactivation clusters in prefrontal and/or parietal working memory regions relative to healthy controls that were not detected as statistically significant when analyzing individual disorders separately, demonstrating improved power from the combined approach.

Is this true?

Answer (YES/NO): NO